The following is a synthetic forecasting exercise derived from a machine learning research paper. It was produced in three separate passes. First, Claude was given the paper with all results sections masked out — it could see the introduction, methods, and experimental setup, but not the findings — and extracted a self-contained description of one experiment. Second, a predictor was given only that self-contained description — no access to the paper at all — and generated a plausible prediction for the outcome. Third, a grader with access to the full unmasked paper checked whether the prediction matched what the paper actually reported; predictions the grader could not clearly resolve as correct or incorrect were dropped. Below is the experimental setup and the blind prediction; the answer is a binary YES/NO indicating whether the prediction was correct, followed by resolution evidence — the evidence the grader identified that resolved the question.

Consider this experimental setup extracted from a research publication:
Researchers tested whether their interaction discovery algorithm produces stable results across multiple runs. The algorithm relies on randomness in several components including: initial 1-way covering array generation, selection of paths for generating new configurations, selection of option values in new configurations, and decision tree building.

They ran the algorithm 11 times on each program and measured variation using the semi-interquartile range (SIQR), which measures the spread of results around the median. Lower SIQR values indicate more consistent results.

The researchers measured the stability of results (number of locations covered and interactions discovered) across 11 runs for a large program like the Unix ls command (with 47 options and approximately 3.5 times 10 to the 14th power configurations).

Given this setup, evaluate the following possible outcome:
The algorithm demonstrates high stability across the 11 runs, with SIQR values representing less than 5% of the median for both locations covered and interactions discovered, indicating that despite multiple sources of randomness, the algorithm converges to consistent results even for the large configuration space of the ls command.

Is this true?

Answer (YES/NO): YES